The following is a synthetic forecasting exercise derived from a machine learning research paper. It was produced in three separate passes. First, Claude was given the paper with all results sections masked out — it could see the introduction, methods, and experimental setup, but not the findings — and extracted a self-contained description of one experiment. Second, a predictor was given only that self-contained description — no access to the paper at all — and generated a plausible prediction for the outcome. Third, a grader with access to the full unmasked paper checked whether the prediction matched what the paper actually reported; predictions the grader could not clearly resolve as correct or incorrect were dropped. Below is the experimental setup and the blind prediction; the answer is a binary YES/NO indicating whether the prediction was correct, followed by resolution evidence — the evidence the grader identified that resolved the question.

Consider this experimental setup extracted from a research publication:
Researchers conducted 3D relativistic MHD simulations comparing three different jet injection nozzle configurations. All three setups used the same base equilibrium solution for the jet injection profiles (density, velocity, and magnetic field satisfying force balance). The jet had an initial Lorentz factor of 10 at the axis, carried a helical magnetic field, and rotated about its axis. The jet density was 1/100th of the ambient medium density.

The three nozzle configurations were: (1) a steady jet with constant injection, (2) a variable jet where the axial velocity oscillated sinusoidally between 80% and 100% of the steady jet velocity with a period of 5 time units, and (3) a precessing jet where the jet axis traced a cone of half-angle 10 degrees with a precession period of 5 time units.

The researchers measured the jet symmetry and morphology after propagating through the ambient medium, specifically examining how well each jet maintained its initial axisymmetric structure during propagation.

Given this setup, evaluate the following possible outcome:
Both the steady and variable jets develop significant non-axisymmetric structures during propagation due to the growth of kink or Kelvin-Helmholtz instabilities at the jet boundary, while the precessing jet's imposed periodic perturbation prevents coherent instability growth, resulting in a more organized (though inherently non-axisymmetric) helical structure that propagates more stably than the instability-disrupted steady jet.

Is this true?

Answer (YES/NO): NO